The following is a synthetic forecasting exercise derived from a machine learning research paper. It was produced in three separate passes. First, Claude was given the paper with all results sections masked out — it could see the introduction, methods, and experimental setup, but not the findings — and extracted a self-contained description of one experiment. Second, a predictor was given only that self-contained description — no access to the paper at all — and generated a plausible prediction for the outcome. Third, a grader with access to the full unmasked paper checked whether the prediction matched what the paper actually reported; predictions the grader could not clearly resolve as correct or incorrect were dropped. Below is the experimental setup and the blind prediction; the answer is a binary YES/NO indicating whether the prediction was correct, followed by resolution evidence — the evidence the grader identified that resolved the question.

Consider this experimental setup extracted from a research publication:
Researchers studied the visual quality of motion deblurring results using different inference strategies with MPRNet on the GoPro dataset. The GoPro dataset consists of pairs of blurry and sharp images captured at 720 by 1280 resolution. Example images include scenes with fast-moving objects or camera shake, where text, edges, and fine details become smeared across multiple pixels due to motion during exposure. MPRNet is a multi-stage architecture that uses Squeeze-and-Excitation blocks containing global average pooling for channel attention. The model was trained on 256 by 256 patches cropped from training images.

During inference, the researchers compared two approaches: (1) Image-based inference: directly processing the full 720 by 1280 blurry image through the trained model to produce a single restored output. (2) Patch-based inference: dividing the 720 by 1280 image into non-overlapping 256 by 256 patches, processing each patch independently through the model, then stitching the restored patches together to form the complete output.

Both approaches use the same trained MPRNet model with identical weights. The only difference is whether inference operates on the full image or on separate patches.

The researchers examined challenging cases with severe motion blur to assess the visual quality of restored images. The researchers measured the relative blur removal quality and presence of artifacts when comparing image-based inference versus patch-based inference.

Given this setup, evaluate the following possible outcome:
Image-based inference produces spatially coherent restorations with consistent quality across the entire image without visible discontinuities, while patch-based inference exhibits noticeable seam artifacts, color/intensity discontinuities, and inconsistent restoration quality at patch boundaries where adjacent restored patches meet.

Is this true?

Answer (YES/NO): NO